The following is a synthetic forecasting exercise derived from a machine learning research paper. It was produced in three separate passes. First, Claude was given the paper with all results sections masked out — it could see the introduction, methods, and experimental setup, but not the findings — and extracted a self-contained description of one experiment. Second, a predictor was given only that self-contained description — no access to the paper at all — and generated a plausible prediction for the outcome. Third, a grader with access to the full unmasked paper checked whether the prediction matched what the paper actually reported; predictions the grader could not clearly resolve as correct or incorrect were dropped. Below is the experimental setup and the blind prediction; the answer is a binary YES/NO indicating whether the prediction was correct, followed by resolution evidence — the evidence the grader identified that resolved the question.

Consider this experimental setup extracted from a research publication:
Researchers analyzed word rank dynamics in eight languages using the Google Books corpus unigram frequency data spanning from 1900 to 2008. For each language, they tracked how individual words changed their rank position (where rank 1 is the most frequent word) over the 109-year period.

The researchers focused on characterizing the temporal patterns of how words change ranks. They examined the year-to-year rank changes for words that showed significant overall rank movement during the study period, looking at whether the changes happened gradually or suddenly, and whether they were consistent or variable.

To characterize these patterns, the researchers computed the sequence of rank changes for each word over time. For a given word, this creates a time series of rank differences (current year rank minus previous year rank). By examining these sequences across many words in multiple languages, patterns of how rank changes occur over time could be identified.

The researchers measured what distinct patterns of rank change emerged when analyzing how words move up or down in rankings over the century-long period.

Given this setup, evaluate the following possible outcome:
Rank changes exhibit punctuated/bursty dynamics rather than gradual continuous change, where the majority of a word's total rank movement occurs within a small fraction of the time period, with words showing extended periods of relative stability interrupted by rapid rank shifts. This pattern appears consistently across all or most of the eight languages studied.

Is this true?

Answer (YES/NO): NO